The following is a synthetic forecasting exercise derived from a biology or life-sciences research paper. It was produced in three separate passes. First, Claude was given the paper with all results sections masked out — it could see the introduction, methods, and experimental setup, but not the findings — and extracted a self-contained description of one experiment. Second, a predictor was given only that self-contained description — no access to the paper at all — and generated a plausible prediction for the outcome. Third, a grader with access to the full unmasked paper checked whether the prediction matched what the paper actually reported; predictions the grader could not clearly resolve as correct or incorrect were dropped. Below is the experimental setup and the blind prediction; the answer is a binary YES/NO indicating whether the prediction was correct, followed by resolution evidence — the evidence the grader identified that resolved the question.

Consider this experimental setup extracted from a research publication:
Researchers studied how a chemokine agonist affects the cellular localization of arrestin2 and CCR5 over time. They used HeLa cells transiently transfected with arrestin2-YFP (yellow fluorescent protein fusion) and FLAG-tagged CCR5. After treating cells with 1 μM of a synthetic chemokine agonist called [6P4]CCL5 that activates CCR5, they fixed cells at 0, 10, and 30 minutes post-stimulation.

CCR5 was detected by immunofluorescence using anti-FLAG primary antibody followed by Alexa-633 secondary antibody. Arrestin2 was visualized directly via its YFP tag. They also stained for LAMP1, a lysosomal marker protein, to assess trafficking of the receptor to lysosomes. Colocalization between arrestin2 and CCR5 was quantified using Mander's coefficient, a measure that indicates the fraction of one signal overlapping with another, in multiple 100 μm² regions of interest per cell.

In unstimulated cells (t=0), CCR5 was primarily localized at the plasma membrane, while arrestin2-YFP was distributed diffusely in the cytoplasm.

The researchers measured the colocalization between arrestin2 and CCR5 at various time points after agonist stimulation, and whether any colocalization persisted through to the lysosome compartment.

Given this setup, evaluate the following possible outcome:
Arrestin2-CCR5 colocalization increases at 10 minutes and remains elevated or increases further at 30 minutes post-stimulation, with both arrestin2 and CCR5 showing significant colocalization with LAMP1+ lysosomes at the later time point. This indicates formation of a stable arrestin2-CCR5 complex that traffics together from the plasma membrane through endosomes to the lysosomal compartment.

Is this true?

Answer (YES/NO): NO